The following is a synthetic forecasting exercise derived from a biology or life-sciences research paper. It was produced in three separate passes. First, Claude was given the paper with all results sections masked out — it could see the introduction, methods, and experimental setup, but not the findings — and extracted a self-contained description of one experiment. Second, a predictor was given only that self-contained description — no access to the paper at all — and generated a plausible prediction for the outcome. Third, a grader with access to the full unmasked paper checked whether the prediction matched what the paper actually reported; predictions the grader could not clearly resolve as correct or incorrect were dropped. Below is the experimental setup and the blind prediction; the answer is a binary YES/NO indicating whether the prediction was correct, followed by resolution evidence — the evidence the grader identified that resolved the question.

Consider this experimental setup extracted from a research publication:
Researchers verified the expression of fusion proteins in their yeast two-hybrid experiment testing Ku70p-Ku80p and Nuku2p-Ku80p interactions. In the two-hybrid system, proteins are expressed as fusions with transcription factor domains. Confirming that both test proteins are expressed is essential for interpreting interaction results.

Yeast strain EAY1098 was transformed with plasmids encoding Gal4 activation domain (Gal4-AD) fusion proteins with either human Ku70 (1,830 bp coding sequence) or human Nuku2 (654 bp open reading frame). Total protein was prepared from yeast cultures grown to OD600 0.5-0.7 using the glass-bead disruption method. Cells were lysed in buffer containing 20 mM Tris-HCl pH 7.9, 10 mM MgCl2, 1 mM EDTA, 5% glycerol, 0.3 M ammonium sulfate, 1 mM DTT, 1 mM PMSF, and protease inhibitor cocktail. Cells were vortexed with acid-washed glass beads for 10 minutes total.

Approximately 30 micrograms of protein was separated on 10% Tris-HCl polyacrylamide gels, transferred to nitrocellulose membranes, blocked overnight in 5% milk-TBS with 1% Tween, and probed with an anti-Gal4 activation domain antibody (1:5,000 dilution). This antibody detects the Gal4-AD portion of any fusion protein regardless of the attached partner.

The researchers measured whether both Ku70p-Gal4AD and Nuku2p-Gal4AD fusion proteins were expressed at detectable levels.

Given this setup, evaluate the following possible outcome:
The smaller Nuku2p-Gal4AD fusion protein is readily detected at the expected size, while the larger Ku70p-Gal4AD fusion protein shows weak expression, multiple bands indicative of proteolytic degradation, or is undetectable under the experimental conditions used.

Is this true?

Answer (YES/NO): NO